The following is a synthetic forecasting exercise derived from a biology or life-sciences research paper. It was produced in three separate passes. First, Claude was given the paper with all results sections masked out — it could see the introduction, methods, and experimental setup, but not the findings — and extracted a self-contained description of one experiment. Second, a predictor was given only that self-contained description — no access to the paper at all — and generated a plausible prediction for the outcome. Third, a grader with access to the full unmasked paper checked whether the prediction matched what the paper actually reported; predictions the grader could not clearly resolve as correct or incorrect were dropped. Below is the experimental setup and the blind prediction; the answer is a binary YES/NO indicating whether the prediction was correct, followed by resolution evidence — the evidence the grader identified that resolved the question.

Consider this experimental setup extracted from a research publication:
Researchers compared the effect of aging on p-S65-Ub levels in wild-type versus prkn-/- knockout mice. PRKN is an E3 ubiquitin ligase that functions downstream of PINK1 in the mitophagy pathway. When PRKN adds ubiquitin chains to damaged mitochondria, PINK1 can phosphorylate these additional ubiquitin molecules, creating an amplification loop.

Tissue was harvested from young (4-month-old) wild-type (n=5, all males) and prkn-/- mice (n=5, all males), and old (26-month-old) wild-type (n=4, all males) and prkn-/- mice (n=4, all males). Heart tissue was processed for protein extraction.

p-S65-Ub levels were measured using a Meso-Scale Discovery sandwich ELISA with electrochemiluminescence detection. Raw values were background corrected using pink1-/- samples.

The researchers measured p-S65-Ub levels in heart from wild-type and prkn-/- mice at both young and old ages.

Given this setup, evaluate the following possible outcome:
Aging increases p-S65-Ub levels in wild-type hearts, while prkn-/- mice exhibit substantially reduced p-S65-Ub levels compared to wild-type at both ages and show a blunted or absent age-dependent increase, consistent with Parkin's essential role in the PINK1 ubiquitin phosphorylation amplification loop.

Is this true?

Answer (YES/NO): NO